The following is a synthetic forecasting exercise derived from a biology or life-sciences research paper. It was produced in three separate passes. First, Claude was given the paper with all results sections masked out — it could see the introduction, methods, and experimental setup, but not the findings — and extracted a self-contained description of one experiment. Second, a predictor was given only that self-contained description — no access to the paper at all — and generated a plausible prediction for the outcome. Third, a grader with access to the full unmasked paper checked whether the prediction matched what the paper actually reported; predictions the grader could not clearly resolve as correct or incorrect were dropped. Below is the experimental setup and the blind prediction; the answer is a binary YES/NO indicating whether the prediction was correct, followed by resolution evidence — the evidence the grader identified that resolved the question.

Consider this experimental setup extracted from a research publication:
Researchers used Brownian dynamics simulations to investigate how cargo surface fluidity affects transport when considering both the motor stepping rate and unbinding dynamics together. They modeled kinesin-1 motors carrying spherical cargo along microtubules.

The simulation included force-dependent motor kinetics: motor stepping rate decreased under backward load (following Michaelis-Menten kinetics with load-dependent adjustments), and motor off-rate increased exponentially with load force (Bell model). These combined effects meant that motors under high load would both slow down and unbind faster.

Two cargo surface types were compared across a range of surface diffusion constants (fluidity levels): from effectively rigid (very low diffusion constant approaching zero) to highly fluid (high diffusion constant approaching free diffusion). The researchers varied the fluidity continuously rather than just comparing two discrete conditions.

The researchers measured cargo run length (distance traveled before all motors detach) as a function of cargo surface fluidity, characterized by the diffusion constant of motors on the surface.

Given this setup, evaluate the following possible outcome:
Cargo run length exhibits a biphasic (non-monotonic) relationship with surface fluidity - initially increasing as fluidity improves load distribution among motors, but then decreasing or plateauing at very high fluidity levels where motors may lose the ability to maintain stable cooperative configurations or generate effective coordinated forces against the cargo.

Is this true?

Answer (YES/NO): NO